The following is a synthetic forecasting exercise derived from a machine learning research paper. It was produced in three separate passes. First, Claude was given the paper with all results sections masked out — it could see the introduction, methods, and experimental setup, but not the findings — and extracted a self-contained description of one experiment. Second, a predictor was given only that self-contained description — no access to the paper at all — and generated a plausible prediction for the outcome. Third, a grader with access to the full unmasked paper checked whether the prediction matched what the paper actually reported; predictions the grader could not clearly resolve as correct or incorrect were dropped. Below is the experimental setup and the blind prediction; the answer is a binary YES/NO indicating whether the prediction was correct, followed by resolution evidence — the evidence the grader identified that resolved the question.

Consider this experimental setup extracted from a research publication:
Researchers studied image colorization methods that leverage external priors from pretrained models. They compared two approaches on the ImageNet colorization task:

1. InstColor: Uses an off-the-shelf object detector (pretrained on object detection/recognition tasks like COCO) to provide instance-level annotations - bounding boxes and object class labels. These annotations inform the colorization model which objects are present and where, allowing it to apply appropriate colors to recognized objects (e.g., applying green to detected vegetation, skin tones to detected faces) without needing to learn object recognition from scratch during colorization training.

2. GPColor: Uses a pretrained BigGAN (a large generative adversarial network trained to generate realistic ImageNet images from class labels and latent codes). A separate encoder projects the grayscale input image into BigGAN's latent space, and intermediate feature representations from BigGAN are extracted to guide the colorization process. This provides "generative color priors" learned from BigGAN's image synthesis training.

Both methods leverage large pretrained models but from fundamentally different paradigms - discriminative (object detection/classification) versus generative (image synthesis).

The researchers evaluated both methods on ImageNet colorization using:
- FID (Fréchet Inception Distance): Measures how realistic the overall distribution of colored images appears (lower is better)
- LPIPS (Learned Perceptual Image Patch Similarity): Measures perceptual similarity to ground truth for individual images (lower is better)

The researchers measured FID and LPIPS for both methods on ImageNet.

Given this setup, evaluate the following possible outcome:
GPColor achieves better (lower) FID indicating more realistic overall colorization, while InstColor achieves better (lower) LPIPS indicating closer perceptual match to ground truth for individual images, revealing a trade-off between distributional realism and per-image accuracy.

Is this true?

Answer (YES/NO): YES